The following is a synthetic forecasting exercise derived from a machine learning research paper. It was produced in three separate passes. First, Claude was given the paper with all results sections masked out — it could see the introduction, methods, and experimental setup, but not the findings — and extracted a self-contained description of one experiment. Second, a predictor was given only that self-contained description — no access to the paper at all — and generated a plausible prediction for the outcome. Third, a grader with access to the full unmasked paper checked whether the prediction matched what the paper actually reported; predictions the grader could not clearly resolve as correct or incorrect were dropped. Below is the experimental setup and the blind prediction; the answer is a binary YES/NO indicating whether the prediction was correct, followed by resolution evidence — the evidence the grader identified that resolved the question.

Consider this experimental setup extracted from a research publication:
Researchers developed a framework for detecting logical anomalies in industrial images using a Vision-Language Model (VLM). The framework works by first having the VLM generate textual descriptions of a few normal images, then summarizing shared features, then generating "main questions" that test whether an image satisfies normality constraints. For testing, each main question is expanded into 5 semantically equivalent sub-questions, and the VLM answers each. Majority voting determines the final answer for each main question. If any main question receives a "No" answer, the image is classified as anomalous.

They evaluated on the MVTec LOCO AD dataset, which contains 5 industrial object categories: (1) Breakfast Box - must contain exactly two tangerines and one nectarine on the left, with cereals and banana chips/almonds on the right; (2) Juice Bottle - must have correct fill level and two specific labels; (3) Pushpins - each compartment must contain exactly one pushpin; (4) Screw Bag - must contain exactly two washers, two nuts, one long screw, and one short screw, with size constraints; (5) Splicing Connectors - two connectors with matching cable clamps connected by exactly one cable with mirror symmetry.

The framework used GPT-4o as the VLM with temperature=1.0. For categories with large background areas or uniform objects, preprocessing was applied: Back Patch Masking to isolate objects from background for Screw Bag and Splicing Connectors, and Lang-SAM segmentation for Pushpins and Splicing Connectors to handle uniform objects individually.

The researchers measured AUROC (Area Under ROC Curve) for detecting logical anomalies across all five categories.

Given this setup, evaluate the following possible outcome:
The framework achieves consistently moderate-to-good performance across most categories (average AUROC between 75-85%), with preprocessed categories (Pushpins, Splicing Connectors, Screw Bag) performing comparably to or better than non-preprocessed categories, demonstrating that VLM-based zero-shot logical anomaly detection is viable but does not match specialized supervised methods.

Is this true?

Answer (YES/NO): NO